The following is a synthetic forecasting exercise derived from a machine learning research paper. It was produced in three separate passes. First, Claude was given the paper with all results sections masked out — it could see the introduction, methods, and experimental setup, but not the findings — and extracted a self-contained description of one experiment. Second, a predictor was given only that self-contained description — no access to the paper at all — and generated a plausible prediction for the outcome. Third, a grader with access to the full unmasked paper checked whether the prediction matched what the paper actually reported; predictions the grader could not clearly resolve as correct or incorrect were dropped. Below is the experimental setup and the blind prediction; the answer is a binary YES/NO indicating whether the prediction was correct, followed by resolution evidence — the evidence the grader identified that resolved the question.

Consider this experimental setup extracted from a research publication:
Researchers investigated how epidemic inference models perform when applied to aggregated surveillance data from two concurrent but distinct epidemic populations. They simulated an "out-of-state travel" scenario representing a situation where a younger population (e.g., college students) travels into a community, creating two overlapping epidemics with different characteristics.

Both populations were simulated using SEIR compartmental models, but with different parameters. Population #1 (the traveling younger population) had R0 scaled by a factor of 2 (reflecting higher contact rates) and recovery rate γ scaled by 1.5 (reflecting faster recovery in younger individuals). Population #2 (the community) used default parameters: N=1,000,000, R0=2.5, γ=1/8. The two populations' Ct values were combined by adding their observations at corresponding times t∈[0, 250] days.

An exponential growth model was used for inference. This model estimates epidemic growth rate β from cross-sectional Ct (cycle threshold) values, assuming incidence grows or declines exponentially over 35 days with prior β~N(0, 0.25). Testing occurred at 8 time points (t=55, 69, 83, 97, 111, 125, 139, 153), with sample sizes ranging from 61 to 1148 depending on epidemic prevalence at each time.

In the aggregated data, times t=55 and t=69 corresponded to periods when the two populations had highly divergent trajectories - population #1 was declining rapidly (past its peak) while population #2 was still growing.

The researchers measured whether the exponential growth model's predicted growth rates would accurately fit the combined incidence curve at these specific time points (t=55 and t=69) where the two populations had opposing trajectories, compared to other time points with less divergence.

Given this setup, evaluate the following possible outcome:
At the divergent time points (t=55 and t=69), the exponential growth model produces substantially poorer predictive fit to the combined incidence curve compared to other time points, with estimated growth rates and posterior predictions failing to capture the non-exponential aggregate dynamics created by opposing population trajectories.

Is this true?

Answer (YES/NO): YES